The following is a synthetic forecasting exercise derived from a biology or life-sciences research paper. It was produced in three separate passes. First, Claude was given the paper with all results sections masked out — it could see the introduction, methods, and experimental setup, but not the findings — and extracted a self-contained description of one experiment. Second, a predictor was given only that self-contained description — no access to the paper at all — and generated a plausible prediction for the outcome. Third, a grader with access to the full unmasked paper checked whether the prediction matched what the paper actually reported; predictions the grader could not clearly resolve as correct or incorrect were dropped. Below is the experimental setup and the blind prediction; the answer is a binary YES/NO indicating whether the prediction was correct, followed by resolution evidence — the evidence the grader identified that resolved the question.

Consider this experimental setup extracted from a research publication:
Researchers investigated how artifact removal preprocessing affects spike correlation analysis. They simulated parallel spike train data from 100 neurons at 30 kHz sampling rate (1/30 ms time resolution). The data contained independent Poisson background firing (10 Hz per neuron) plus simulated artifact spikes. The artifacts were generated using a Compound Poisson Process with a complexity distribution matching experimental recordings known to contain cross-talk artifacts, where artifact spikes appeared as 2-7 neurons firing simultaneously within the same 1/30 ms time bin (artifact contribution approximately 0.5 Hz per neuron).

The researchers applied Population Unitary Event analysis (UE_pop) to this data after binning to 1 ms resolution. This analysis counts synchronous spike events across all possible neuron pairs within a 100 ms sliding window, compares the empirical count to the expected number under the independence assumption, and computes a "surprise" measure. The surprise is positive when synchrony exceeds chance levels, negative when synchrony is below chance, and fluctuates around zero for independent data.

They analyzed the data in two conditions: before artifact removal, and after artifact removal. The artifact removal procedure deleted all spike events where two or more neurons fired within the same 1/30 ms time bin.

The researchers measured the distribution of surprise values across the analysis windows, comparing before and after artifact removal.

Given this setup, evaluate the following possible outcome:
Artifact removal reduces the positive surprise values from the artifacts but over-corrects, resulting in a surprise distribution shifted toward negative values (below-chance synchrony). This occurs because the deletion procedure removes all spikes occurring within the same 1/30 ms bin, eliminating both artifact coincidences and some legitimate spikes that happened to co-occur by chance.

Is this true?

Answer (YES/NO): YES